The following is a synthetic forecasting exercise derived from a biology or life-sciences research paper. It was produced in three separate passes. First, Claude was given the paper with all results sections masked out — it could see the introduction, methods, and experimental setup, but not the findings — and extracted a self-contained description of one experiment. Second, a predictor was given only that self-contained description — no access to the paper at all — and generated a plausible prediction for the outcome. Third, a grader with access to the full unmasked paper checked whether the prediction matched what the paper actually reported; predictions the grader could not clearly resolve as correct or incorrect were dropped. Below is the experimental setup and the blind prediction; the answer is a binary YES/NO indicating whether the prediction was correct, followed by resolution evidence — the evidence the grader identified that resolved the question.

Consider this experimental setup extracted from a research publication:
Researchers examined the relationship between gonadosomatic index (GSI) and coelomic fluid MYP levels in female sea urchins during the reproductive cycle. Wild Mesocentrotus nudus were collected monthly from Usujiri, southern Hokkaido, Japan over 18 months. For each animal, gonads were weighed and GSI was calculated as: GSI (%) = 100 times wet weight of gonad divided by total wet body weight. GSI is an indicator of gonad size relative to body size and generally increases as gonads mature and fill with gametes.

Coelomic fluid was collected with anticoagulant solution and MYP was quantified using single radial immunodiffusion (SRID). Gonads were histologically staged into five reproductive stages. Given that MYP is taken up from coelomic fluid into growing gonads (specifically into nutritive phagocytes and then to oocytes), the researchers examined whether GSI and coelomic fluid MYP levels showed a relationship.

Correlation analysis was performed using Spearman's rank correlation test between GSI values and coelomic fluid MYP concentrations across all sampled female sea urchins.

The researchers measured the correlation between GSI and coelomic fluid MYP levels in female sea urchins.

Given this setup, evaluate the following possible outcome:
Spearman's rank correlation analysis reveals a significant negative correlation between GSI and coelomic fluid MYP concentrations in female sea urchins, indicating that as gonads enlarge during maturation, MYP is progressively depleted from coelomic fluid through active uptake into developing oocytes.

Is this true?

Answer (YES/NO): NO